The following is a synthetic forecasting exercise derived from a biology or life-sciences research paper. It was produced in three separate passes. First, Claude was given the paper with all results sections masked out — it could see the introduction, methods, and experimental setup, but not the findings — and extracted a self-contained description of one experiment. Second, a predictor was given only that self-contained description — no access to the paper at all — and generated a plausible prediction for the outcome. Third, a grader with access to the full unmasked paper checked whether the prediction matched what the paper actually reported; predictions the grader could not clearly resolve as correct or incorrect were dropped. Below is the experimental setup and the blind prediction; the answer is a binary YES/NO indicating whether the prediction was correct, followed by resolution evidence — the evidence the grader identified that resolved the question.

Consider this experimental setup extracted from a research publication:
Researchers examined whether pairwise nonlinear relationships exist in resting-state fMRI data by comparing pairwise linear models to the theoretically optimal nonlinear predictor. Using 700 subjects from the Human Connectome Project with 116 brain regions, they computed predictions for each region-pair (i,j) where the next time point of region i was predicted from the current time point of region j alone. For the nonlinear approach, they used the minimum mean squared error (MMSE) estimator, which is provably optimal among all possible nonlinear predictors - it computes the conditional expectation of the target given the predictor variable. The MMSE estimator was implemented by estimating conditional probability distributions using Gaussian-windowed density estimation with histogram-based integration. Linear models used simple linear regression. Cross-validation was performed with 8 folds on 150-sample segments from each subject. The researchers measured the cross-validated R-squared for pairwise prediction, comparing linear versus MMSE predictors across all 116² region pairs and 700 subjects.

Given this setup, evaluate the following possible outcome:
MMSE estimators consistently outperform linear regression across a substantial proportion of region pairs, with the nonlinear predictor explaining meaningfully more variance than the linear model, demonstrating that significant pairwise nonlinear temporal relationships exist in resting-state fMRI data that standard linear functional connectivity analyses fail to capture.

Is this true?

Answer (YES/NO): NO